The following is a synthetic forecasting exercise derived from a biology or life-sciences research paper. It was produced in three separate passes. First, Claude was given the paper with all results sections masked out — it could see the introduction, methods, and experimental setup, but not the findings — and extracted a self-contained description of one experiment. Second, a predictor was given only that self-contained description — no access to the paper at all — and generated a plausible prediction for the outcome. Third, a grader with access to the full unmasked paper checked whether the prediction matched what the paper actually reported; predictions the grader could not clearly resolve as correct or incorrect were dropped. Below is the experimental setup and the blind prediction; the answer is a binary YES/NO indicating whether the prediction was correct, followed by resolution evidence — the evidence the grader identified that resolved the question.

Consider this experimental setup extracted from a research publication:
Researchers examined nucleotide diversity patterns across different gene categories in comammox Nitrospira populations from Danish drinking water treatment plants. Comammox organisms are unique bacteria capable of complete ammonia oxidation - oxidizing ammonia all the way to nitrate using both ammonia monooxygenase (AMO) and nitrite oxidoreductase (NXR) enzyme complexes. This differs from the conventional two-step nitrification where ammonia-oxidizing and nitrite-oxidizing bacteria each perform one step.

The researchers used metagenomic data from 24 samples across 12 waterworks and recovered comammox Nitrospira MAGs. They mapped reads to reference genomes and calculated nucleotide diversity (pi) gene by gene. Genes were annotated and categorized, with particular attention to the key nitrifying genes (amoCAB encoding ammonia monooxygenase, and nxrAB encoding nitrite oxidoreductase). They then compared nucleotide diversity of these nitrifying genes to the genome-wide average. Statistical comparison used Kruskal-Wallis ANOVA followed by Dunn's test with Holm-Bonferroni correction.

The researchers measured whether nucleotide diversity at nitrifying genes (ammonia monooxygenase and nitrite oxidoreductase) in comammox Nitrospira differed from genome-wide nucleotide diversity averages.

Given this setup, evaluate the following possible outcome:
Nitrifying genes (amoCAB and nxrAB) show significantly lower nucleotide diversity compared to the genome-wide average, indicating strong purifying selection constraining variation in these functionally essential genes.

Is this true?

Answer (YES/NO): NO